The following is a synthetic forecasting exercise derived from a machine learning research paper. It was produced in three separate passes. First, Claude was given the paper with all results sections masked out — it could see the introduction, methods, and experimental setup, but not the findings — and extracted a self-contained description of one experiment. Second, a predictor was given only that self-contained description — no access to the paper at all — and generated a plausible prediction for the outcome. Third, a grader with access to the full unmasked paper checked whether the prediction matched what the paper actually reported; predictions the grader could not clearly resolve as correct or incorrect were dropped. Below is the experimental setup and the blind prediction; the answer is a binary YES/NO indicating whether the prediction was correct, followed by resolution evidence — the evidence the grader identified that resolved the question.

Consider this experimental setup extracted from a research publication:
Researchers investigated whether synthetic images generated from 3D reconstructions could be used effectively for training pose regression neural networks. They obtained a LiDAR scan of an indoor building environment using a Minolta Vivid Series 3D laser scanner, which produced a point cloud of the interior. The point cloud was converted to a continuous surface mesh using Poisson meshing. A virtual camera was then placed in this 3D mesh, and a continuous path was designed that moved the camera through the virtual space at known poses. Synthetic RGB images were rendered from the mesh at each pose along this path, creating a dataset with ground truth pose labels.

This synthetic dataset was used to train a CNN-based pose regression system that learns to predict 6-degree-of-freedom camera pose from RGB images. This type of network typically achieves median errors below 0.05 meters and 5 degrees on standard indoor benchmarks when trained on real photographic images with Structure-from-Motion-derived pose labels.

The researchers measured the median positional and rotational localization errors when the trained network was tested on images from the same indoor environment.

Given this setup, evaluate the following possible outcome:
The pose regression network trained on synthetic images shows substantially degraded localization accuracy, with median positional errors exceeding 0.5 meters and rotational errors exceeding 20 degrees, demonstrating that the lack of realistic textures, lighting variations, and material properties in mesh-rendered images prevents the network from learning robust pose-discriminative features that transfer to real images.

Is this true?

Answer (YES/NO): YES